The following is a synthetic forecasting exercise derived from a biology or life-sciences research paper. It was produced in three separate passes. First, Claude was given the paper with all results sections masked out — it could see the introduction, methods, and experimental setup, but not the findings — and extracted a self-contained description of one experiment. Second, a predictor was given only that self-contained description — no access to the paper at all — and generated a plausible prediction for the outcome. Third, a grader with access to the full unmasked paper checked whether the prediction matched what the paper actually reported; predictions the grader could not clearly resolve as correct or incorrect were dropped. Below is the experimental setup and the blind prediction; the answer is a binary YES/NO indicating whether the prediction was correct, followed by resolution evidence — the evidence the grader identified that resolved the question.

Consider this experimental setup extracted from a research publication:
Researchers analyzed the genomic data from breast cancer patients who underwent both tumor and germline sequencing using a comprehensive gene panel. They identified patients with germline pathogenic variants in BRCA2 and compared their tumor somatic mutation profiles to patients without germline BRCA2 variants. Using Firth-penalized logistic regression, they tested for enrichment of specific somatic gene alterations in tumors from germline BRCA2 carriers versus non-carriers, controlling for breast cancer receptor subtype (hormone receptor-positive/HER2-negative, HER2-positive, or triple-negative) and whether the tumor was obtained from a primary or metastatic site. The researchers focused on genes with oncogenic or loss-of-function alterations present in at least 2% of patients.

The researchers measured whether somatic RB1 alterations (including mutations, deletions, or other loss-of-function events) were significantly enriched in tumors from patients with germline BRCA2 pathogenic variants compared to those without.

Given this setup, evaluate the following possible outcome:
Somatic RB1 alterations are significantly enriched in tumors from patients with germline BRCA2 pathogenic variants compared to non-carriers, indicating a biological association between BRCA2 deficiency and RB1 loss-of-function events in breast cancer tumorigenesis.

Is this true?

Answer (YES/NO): YES